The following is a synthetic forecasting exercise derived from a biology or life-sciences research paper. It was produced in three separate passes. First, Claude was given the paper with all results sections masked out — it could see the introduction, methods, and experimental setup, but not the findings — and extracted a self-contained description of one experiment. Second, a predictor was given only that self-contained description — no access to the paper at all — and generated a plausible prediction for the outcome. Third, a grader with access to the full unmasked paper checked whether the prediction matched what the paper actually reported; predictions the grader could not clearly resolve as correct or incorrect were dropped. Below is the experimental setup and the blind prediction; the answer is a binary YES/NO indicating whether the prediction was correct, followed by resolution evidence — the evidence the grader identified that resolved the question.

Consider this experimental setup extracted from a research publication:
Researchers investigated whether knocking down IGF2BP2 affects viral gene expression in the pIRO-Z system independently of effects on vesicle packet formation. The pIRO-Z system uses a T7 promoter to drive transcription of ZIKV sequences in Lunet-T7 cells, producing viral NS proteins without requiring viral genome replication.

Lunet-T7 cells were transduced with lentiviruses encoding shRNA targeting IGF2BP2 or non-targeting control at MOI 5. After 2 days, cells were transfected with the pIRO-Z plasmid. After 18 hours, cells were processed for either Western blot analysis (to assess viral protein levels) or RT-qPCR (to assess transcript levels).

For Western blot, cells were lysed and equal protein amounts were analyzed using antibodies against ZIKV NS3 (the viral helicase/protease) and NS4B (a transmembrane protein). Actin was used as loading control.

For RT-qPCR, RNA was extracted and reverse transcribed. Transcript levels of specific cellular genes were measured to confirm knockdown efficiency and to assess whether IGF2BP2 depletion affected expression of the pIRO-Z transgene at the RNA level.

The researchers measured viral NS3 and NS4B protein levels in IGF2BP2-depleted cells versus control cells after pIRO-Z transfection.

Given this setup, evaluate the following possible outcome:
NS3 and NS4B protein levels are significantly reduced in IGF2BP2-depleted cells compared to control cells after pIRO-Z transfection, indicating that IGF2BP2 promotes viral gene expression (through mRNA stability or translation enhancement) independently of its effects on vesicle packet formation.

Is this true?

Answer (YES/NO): NO